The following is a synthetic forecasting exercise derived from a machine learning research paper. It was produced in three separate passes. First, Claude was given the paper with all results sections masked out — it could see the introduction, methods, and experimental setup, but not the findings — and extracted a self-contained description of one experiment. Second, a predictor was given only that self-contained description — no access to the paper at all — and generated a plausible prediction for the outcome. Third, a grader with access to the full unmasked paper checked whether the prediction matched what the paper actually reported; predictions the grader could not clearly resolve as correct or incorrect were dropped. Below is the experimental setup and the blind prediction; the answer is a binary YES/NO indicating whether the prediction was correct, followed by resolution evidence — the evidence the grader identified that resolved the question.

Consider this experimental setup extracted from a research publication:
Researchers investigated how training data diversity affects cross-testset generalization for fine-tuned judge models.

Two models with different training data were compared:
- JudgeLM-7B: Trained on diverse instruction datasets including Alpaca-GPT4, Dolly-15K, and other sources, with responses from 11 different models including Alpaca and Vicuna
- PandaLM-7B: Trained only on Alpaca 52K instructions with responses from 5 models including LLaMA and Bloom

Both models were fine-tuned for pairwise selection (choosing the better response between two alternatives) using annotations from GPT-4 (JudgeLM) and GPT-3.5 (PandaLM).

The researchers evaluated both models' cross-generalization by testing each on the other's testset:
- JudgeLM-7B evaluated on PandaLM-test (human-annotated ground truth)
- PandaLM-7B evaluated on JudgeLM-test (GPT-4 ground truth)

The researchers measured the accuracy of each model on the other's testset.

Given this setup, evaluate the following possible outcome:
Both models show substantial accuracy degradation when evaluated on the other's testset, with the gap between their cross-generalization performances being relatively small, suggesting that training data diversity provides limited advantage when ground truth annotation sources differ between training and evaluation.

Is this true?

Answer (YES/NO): NO